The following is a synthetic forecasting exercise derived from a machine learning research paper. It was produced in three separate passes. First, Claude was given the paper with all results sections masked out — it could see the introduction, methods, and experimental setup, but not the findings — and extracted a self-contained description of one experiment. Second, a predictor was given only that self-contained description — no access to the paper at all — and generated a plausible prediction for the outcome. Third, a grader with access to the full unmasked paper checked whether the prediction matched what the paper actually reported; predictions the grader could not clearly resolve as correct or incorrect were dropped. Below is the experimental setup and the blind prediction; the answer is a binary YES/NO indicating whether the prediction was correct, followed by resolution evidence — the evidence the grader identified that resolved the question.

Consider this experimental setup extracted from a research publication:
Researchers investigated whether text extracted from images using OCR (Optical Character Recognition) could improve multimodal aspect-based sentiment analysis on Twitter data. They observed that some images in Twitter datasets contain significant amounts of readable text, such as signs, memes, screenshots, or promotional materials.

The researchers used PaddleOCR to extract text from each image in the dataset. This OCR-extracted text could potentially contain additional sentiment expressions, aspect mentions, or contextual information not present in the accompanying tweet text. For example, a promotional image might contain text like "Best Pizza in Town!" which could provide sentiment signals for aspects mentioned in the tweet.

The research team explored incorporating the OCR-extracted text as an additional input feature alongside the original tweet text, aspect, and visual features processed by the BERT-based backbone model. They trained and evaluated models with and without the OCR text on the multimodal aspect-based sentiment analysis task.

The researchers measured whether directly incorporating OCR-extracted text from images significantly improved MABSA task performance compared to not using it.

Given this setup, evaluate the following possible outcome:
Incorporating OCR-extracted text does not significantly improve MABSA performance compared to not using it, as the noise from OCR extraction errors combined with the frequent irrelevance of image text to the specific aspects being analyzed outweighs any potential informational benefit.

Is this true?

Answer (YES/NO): YES